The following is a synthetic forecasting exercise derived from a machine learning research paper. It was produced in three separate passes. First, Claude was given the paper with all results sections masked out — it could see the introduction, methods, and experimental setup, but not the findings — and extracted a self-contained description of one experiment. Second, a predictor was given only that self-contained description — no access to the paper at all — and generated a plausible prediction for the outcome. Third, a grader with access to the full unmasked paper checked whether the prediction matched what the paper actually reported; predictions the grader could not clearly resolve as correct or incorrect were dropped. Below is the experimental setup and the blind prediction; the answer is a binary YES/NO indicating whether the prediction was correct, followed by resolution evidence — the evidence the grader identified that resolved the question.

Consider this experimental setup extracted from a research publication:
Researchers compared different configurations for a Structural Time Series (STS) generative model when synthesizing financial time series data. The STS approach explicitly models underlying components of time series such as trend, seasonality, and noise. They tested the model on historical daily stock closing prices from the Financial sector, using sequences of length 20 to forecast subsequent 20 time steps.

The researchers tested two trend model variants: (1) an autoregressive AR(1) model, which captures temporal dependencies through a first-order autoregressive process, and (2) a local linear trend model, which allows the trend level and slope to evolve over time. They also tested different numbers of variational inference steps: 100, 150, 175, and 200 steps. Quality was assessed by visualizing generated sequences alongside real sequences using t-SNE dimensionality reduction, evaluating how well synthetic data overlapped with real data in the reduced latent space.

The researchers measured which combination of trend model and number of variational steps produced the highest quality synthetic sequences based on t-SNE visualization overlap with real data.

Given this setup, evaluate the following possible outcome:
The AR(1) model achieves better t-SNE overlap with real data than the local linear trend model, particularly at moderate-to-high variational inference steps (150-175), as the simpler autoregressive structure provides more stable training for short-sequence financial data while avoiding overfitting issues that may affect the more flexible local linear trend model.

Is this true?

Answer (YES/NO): YES